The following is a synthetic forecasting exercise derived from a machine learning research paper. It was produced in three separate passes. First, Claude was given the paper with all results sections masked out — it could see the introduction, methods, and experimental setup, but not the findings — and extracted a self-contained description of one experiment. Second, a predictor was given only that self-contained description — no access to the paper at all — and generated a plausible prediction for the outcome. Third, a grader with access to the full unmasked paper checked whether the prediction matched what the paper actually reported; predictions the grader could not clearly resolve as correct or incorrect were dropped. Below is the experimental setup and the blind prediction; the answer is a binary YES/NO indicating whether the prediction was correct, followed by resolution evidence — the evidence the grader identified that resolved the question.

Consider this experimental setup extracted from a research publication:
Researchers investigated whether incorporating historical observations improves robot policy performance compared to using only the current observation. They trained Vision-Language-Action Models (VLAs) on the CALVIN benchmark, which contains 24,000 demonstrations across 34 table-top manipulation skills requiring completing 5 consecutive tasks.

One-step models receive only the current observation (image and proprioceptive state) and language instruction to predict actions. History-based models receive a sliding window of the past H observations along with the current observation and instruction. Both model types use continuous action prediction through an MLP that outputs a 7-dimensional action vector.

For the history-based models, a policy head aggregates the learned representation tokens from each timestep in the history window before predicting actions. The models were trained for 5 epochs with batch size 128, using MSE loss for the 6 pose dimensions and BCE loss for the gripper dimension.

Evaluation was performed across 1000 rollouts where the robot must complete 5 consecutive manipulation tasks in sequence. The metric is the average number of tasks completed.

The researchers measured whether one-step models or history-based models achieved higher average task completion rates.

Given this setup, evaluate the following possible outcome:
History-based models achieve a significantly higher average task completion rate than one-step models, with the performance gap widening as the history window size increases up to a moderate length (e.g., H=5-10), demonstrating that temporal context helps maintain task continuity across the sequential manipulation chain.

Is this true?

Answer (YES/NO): YES